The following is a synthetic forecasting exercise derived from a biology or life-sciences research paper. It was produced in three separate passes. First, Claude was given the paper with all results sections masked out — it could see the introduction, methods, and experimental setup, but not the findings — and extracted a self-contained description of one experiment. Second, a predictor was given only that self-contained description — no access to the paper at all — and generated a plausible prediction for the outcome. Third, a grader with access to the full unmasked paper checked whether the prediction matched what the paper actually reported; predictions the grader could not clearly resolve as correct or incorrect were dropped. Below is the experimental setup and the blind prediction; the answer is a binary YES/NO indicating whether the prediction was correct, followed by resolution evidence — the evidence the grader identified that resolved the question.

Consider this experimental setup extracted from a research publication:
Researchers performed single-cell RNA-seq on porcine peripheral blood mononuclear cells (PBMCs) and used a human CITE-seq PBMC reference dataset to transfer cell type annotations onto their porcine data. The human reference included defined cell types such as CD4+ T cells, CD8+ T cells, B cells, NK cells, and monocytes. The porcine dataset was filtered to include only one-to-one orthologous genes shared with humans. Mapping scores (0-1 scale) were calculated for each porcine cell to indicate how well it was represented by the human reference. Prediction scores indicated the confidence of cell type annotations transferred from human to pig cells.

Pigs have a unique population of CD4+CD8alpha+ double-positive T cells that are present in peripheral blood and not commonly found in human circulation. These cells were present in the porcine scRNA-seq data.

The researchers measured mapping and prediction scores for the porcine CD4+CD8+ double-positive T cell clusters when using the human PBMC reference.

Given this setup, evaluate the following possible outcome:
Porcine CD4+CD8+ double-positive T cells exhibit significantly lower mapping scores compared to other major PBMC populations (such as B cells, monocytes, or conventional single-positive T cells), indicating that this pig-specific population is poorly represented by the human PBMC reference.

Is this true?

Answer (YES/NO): NO